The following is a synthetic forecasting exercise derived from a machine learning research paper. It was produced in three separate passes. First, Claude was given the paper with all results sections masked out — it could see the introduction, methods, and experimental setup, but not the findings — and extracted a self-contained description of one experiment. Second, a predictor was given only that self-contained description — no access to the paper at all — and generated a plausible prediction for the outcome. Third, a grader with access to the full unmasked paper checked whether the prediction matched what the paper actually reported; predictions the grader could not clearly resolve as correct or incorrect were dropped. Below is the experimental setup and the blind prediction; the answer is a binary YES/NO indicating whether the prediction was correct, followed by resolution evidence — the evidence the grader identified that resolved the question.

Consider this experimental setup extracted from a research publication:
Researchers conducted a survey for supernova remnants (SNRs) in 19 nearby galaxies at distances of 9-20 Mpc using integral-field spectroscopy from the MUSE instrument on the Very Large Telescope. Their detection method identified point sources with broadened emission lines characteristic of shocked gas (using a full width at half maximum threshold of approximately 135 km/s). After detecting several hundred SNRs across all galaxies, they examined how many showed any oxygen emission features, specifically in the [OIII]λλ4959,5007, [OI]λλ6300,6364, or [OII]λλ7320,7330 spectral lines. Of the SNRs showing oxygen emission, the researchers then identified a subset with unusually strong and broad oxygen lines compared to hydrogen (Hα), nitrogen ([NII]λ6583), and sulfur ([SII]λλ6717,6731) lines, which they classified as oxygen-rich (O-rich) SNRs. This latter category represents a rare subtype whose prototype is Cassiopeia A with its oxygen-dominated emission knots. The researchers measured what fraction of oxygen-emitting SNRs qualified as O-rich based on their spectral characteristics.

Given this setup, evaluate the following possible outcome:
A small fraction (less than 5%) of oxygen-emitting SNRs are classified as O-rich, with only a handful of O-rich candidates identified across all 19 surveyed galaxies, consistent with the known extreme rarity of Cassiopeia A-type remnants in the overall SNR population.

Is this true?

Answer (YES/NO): NO